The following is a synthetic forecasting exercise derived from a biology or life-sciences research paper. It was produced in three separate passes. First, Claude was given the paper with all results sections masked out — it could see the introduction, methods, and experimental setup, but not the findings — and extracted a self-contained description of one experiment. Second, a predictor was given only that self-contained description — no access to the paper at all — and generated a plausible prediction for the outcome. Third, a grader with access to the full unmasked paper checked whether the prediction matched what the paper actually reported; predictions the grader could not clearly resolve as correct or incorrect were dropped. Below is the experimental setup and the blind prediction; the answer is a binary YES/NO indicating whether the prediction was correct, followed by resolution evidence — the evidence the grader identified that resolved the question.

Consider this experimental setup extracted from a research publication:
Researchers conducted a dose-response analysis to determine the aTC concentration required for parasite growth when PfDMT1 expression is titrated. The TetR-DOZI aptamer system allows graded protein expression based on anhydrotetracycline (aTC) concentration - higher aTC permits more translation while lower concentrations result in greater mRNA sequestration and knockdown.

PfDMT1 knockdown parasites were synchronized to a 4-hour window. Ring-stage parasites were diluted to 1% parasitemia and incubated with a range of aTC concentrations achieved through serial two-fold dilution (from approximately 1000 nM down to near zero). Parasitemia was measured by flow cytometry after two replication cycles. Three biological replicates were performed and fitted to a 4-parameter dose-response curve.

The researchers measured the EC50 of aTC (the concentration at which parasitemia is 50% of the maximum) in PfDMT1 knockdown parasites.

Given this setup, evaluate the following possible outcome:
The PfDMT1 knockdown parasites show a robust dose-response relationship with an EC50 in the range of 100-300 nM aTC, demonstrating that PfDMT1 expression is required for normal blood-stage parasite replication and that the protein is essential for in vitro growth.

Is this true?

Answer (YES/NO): NO